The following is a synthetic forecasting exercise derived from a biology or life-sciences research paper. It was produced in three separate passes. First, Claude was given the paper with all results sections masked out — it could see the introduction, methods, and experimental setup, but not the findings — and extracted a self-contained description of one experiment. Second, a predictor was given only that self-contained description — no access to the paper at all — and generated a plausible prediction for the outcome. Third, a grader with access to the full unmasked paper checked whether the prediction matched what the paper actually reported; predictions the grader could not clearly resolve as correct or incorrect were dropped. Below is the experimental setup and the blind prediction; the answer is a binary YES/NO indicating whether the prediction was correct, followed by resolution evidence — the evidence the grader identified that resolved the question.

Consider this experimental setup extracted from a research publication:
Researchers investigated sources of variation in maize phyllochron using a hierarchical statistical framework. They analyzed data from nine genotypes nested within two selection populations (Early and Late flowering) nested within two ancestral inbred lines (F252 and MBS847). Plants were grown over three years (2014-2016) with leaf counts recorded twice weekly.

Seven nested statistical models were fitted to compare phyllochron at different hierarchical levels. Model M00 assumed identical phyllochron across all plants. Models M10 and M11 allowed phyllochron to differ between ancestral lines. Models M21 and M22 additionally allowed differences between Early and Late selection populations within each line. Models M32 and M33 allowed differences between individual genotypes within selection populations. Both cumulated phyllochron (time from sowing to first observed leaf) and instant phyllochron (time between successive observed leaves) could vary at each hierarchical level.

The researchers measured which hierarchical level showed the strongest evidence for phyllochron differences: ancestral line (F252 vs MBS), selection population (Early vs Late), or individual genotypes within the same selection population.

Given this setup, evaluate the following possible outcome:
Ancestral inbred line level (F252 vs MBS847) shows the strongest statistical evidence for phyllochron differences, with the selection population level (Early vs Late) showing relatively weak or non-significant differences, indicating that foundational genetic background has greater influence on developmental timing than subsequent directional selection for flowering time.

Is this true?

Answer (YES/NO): YES